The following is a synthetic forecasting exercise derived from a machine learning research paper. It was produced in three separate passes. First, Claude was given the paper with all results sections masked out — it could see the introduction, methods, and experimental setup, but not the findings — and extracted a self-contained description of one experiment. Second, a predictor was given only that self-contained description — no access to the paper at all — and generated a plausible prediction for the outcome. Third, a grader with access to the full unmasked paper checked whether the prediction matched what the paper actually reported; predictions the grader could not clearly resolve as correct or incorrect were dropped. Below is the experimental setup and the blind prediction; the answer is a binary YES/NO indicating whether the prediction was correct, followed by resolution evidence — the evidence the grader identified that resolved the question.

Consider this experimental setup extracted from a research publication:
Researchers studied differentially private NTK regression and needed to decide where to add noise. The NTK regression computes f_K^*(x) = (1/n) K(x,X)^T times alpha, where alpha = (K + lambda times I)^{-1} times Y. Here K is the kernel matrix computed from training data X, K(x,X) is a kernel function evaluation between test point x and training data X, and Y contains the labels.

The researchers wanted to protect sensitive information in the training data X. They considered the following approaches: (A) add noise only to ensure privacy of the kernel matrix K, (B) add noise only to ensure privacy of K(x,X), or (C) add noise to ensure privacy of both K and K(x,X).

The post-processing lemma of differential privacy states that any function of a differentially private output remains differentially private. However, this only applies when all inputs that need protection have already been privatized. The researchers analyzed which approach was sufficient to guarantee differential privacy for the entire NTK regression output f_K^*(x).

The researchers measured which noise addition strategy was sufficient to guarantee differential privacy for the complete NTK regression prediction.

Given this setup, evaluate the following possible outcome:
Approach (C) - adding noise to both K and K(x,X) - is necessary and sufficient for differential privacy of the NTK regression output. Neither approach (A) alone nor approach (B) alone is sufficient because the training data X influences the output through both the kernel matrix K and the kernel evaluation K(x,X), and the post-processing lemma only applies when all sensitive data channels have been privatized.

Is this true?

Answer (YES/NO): YES